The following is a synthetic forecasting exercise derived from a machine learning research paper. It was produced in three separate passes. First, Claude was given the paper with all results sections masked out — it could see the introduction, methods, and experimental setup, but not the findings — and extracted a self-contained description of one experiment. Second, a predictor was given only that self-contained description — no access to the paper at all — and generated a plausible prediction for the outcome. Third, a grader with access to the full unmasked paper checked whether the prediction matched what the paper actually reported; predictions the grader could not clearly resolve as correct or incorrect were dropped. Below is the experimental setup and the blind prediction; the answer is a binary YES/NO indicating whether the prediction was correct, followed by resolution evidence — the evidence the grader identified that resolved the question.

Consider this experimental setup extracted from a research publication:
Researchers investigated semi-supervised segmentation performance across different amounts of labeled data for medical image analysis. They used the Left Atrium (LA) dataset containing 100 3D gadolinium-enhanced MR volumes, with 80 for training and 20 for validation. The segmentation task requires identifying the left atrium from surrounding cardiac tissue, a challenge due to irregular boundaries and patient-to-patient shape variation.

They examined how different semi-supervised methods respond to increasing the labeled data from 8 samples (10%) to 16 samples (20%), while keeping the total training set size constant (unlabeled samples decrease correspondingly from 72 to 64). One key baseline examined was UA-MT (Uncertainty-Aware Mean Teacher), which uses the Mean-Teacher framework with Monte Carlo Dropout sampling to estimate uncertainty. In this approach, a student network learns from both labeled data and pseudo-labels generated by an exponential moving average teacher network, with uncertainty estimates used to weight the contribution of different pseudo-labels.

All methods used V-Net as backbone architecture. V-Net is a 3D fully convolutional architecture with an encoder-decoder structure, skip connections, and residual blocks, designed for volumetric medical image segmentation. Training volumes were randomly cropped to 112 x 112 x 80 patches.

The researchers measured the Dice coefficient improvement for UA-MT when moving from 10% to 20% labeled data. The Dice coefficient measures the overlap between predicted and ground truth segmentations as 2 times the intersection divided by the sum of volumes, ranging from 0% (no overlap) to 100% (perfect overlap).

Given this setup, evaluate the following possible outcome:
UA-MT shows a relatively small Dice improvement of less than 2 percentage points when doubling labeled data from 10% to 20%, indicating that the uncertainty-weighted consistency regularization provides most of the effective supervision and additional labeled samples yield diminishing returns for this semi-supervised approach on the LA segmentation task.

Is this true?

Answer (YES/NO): YES